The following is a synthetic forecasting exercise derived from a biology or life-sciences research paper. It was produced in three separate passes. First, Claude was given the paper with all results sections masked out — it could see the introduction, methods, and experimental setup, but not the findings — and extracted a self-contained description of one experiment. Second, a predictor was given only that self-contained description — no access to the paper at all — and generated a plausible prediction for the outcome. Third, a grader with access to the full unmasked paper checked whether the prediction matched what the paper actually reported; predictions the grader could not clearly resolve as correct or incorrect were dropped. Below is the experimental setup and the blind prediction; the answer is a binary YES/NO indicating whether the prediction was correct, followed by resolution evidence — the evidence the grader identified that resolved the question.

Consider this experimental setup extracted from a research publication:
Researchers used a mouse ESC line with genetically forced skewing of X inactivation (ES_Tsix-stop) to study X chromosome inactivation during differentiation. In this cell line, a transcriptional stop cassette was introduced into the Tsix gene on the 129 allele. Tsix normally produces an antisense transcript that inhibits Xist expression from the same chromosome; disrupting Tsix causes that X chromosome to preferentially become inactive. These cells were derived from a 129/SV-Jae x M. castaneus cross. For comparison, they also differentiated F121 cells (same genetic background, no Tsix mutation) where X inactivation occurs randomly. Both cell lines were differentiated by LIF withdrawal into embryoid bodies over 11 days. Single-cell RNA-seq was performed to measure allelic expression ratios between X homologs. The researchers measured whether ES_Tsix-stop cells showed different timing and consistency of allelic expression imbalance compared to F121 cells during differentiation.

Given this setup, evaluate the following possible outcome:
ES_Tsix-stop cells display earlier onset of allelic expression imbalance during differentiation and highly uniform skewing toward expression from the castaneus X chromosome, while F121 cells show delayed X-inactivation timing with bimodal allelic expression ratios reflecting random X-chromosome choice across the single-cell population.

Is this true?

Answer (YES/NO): NO